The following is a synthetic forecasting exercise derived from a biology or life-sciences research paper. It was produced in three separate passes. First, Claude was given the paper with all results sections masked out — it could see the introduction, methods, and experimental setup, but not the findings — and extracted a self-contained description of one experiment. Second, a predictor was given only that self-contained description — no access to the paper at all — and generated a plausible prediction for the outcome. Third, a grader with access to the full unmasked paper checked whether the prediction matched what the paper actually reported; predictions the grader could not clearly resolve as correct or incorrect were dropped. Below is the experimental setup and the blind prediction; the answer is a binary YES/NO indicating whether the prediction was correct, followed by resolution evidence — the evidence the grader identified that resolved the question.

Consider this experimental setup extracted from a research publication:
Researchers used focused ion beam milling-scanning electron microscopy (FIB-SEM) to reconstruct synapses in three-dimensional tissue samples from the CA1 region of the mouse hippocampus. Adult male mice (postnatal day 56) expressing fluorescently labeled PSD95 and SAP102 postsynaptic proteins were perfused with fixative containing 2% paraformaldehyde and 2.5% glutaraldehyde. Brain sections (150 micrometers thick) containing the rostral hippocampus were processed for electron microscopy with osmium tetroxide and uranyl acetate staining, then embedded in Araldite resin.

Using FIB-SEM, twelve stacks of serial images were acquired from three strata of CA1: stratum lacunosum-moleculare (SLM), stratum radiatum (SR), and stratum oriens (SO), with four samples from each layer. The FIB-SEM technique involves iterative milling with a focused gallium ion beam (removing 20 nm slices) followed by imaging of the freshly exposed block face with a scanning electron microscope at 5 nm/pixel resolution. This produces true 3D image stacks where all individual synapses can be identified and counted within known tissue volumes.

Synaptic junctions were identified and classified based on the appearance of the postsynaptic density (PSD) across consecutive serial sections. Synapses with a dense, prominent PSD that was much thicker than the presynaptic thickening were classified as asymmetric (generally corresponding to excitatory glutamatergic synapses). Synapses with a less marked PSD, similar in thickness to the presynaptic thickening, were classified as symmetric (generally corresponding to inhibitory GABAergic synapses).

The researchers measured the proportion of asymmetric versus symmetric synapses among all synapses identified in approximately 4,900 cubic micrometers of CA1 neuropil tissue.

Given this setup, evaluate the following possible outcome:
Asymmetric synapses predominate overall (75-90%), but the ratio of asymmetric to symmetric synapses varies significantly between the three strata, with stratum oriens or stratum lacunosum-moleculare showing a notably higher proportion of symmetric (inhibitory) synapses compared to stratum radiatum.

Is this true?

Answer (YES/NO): NO